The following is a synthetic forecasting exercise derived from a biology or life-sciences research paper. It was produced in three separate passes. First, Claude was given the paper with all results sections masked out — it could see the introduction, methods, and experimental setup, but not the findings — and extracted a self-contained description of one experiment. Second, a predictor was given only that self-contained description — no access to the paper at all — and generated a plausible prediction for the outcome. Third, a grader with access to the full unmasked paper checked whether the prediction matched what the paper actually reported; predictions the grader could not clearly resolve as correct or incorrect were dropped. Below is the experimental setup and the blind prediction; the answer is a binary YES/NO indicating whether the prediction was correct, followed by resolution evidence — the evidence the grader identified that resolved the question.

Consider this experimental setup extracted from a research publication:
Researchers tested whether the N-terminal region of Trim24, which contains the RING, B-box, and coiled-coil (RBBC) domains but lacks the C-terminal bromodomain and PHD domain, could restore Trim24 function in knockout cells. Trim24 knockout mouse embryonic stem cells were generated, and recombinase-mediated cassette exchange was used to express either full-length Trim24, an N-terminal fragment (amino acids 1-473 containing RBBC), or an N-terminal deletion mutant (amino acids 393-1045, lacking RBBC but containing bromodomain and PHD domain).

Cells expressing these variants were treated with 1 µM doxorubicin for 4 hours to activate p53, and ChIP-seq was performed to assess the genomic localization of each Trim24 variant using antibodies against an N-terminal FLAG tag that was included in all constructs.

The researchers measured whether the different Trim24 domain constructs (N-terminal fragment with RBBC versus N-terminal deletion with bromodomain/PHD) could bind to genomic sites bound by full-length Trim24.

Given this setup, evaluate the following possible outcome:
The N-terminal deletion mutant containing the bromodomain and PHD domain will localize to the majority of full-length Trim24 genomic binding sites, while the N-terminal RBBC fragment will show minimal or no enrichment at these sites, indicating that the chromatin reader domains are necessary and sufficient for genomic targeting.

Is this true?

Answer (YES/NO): NO